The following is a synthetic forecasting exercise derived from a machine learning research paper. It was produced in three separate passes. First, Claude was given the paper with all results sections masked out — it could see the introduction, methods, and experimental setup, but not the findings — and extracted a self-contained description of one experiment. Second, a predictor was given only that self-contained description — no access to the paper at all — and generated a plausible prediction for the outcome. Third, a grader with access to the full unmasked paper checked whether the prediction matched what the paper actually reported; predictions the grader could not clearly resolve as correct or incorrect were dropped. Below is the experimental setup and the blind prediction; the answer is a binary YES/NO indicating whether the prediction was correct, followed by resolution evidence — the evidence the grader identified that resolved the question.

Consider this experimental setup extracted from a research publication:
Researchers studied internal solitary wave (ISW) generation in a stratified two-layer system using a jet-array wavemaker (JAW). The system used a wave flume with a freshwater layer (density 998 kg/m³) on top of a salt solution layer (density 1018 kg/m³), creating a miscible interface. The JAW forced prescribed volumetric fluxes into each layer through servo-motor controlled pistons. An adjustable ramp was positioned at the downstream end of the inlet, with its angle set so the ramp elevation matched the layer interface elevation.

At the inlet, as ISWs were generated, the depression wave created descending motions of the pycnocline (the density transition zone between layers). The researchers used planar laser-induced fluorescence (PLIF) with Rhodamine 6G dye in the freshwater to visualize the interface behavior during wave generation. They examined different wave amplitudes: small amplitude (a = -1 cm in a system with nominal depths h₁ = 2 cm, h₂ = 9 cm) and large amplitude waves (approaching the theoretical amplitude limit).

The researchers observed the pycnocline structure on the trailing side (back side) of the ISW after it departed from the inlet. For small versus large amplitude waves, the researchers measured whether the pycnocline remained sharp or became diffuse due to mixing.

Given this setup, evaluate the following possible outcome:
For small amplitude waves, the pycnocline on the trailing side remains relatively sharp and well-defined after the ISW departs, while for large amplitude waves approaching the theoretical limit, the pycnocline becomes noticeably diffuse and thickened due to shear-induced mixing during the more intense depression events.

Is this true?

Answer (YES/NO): YES